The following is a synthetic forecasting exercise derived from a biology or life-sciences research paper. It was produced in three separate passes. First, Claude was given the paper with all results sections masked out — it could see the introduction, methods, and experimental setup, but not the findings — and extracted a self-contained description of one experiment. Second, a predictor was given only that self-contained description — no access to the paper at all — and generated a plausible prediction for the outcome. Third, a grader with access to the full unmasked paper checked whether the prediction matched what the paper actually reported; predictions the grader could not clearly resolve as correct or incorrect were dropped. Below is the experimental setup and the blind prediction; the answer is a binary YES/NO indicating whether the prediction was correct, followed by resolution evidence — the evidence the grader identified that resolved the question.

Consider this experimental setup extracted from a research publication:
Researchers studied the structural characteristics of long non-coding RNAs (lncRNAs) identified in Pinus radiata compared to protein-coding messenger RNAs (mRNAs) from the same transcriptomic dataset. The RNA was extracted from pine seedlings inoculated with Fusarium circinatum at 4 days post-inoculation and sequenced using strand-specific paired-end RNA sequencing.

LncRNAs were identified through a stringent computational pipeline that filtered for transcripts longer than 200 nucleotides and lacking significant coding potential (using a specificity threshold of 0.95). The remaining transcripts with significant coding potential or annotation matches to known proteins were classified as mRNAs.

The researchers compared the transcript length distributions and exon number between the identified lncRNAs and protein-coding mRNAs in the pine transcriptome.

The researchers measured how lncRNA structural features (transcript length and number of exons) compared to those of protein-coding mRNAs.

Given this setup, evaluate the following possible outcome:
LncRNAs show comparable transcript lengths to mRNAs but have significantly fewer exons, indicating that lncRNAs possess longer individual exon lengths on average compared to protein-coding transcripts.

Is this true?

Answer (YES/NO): NO